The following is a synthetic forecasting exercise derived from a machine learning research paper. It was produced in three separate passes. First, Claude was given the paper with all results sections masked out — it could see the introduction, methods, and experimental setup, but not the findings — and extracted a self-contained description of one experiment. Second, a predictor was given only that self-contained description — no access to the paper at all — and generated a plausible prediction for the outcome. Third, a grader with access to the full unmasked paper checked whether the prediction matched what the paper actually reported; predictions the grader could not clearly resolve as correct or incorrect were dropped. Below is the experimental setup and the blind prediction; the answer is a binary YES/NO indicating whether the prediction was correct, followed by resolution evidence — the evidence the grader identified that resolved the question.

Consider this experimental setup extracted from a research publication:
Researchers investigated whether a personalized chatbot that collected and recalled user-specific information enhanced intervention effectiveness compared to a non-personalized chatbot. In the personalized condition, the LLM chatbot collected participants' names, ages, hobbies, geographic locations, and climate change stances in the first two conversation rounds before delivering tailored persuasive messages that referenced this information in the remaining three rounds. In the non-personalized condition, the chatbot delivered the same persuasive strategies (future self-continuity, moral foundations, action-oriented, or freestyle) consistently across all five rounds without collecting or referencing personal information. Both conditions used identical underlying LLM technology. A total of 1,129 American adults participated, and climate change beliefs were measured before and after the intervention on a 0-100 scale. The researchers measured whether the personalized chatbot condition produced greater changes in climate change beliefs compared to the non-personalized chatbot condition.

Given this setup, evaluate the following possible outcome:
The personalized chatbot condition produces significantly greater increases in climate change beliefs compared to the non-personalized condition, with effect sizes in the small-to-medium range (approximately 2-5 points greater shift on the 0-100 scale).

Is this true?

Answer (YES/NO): NO